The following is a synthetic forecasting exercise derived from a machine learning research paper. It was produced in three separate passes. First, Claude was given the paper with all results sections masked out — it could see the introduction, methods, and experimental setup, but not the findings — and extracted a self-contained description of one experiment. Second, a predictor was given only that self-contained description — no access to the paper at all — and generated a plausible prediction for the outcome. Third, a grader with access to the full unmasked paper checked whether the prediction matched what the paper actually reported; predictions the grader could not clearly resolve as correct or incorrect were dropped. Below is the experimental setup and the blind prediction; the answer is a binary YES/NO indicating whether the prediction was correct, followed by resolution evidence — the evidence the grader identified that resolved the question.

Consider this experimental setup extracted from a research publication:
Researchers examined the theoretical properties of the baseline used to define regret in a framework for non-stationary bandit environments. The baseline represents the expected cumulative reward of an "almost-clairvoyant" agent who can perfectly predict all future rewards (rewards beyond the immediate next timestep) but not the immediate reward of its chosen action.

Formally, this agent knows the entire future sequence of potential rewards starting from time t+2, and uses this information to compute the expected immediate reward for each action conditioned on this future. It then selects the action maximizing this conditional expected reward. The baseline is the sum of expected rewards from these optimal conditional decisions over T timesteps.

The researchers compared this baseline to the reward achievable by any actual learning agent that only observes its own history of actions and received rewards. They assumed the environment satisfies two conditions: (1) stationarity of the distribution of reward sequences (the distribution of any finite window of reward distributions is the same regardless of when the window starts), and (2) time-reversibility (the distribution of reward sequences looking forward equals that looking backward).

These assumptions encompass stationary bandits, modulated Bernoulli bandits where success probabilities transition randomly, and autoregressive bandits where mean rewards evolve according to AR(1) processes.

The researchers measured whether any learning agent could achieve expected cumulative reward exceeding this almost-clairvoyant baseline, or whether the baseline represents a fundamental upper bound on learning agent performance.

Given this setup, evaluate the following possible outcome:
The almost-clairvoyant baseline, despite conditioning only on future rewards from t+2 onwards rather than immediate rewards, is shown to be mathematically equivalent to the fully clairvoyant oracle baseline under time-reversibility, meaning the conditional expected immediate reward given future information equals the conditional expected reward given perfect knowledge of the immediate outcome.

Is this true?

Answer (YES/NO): NO